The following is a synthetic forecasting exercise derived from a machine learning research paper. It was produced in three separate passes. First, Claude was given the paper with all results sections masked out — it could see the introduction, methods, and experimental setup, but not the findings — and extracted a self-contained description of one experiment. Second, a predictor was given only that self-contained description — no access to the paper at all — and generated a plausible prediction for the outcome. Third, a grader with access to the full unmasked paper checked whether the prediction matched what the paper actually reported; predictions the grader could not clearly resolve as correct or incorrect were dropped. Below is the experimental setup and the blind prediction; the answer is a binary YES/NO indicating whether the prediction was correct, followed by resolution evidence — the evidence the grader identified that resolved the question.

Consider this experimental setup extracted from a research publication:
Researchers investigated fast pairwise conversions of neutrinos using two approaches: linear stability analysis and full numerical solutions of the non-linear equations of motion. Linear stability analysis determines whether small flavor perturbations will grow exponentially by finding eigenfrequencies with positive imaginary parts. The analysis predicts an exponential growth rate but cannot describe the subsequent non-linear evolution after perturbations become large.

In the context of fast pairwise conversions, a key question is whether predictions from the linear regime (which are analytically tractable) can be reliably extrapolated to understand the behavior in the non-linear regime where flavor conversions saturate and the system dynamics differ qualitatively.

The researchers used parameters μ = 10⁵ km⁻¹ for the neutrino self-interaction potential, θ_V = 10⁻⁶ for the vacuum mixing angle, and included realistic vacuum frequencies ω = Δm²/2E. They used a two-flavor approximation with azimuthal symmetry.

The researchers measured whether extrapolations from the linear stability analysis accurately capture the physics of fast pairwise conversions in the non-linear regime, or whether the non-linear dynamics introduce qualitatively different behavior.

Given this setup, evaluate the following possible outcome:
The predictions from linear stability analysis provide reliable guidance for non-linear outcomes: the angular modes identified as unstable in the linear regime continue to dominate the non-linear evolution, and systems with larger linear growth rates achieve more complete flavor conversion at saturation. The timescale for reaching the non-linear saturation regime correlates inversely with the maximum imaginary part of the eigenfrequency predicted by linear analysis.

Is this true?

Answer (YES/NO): NO